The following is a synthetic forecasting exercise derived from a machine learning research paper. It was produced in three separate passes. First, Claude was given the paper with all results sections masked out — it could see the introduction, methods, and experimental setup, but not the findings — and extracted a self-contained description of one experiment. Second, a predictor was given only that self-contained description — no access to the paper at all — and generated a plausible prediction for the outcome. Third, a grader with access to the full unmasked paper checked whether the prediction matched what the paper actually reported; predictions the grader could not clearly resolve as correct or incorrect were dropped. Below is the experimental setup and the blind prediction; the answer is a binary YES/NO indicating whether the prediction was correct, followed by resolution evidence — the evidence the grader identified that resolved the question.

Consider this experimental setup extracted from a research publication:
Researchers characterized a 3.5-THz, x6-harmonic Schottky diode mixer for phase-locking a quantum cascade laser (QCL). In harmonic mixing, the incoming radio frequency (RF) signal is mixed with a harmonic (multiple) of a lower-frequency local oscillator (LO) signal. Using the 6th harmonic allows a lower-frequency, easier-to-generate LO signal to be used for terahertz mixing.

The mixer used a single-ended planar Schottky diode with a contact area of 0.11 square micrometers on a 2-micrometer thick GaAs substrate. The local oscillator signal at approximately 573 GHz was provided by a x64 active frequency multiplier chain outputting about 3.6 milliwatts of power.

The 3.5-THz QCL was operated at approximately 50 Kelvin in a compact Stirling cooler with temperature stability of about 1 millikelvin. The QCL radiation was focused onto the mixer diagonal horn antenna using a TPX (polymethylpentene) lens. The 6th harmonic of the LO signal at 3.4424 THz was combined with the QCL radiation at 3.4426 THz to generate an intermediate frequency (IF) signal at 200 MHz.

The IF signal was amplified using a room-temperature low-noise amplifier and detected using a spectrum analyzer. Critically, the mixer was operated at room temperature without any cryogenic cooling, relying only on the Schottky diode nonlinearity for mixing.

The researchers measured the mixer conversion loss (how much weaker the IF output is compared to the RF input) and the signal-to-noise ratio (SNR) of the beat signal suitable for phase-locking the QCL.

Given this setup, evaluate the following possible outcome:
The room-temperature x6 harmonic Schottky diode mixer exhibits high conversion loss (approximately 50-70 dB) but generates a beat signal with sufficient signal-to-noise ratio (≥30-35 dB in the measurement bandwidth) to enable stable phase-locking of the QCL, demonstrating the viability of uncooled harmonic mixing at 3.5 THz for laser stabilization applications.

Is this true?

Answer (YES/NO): YES